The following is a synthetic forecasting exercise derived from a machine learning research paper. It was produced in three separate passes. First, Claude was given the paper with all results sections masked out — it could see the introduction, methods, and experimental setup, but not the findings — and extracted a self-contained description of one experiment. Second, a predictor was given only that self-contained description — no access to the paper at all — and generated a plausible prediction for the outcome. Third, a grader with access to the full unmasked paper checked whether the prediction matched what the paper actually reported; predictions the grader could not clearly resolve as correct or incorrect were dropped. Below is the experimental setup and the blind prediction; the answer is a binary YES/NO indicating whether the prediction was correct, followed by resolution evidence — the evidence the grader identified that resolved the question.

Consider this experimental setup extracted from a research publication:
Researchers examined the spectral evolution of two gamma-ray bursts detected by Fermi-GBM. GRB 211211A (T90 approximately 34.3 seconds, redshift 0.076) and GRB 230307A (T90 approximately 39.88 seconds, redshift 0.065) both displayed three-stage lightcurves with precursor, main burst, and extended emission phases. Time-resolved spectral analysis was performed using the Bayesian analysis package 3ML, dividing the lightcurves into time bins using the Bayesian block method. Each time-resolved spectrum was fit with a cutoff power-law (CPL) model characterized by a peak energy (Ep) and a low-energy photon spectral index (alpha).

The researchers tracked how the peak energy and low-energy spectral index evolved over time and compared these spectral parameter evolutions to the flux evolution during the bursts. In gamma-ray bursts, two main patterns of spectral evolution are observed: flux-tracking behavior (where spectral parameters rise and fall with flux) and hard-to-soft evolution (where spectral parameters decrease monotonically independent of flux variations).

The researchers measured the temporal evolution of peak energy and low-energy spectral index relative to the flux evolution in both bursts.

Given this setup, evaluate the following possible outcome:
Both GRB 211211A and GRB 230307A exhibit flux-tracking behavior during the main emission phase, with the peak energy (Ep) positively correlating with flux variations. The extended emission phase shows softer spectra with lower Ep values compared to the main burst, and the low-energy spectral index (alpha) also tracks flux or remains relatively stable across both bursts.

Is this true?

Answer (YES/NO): YES